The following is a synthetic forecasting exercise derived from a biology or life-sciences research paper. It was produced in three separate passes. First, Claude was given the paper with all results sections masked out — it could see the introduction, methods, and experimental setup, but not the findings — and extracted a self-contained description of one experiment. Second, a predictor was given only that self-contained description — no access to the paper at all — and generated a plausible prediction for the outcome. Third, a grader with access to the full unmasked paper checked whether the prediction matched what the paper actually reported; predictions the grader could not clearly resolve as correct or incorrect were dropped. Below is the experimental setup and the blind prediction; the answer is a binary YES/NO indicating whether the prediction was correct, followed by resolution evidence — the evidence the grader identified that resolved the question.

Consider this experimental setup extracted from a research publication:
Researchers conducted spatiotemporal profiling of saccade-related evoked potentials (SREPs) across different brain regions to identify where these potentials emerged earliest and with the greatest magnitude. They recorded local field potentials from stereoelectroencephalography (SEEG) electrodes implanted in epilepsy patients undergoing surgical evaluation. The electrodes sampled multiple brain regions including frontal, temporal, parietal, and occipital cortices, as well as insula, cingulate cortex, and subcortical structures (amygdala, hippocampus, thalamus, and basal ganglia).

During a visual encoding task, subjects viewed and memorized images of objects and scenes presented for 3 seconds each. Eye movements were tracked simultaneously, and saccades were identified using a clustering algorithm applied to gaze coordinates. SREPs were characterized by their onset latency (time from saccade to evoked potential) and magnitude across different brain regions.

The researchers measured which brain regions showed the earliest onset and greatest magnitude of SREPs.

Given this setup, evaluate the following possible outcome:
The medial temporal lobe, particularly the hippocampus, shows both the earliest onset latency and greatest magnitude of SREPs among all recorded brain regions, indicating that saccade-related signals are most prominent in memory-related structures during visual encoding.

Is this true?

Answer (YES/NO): NO